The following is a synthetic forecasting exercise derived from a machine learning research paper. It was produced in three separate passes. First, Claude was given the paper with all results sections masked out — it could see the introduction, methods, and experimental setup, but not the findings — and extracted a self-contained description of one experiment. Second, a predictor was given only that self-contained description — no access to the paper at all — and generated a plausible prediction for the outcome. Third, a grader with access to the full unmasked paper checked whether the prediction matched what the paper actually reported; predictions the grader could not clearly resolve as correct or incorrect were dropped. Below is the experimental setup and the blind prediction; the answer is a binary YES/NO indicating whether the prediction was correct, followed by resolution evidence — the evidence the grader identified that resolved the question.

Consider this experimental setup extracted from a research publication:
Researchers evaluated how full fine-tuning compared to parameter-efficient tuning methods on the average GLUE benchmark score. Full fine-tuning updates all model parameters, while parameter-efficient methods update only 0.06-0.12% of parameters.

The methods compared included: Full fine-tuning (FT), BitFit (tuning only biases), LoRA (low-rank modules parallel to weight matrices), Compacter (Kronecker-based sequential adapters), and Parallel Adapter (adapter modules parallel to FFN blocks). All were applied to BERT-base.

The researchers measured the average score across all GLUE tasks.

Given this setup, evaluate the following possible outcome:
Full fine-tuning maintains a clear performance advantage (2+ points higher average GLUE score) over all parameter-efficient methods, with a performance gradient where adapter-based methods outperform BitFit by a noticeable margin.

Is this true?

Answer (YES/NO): NO